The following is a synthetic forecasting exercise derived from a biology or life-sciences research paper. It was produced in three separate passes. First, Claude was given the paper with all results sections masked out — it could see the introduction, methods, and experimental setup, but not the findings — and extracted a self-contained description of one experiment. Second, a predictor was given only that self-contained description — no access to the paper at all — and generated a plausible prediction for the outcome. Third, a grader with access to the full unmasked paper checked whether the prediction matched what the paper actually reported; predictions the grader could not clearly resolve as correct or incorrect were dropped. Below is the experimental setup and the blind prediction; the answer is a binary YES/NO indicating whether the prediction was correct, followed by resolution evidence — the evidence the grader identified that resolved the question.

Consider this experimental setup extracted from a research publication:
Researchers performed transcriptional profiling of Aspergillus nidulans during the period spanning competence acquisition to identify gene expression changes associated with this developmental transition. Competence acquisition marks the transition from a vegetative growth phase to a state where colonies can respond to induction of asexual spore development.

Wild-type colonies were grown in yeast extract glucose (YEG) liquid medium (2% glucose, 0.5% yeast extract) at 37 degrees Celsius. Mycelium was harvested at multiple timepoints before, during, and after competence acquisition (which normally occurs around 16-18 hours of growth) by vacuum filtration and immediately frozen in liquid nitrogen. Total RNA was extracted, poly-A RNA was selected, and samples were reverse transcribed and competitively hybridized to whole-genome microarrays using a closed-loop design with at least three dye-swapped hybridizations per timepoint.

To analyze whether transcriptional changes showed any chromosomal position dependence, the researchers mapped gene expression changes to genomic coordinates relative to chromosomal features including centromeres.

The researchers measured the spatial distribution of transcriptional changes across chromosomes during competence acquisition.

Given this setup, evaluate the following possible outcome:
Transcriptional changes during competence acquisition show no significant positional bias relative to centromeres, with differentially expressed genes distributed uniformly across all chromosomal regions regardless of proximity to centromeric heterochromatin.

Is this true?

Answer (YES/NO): NO